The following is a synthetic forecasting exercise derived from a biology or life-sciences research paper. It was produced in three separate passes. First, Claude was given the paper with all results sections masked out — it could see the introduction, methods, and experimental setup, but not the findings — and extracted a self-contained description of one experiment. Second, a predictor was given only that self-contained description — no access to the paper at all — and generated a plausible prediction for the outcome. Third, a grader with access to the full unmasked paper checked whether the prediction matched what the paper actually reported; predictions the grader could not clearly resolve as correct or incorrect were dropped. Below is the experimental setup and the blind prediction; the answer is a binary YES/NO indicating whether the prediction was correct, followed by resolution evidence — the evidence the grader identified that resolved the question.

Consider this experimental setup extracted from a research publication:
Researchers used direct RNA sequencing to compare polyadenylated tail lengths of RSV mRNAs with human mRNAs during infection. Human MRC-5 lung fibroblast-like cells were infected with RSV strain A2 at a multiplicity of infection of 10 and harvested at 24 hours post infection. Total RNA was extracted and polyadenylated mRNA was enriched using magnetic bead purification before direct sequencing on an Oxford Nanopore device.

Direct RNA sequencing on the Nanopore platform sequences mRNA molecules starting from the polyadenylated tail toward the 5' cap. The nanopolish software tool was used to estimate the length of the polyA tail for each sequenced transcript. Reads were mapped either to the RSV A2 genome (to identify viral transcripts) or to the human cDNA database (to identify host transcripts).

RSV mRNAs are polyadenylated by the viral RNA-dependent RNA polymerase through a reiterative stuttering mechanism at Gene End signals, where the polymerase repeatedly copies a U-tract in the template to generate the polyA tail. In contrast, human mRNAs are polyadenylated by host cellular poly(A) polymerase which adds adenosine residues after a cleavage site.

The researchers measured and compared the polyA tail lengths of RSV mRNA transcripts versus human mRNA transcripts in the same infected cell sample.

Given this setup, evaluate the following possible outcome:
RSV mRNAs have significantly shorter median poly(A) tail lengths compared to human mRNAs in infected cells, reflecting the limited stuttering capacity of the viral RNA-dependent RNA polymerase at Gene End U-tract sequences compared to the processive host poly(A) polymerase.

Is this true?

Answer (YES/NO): NO